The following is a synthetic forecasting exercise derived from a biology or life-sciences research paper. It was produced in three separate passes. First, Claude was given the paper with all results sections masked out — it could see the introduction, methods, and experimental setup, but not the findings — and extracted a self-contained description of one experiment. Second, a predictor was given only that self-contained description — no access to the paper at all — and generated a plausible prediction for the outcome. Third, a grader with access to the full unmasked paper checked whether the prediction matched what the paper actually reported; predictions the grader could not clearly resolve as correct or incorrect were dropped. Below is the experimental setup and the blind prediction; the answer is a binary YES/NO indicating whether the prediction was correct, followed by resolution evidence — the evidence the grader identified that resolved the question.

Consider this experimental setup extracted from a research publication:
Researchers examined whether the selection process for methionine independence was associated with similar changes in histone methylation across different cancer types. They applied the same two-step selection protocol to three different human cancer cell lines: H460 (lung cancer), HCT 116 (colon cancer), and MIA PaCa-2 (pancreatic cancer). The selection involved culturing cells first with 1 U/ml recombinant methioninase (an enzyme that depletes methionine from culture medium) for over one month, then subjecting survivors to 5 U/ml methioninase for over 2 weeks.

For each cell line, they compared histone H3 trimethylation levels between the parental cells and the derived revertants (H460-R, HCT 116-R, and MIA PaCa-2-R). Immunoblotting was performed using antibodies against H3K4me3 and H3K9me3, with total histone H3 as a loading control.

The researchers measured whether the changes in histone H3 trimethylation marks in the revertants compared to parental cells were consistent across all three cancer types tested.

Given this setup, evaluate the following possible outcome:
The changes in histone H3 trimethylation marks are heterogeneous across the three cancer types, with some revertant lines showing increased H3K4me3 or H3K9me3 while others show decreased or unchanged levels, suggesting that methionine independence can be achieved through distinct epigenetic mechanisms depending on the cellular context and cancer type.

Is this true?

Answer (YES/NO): NO